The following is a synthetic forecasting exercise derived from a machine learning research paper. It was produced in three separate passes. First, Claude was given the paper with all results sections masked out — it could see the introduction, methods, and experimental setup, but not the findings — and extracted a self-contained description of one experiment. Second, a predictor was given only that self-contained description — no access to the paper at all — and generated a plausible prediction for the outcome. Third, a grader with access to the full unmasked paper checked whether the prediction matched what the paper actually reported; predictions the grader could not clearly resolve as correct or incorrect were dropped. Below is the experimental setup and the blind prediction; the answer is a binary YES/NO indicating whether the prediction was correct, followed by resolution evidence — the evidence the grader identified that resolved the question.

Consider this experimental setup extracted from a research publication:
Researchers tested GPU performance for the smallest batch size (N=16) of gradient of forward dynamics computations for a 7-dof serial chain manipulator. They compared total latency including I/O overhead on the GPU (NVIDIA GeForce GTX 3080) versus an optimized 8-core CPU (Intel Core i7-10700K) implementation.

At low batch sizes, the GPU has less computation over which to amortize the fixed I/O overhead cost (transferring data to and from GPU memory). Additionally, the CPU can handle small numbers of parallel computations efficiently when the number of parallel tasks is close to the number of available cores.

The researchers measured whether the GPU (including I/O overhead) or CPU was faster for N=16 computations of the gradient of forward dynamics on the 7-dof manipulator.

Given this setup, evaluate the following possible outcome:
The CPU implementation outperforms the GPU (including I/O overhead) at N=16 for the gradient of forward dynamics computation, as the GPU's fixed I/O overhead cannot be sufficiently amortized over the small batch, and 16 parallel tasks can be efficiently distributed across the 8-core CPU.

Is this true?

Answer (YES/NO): YES